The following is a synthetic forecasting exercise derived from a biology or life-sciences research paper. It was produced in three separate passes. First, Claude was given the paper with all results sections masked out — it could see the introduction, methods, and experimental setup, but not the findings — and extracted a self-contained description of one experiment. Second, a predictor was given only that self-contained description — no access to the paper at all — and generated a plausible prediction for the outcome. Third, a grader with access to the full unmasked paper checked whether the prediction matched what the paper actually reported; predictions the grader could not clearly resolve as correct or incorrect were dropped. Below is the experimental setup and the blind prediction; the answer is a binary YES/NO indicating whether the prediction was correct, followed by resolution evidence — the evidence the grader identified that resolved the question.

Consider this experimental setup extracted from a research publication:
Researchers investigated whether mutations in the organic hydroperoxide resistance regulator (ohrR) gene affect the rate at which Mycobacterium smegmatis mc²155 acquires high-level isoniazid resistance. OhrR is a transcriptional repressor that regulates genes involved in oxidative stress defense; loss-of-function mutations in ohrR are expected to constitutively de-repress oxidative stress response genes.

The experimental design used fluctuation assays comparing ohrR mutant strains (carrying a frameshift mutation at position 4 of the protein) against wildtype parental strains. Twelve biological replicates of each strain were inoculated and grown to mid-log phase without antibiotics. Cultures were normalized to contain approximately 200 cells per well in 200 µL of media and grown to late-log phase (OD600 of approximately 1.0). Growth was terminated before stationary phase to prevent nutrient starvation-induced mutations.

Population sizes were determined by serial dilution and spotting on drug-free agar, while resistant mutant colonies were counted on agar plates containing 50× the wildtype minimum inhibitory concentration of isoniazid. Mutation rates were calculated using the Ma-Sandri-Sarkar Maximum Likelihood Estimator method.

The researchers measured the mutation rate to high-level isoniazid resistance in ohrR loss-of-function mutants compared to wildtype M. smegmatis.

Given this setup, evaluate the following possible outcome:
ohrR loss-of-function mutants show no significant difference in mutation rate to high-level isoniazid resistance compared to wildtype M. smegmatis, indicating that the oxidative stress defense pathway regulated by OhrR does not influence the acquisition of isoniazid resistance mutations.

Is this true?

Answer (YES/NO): NO